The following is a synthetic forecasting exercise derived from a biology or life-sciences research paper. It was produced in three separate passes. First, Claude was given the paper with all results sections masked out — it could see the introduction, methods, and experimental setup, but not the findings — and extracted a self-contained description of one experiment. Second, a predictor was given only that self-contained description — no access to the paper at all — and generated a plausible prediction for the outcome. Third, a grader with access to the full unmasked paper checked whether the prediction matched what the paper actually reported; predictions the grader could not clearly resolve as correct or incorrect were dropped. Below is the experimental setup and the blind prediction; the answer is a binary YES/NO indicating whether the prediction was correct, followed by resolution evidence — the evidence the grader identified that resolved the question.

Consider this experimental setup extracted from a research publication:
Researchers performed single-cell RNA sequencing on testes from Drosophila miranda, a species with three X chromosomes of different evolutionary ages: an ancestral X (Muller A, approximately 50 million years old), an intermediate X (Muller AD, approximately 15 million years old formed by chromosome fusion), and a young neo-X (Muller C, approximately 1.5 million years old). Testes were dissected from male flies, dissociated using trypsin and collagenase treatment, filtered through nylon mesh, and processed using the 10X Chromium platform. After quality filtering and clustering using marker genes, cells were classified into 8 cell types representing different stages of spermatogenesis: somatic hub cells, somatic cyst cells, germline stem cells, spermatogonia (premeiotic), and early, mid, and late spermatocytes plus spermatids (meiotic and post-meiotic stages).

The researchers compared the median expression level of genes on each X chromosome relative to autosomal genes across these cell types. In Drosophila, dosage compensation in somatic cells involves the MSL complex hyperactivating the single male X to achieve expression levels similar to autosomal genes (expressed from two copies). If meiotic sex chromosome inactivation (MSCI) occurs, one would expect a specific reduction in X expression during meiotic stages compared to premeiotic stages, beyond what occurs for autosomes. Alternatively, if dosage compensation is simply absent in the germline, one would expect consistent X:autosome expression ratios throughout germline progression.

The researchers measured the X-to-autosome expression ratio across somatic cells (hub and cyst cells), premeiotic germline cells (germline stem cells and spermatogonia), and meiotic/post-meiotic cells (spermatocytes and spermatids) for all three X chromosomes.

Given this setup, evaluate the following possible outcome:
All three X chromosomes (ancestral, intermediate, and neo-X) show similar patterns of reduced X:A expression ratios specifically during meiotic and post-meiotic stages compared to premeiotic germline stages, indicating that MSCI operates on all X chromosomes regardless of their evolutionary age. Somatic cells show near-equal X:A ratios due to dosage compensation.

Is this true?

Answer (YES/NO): NO